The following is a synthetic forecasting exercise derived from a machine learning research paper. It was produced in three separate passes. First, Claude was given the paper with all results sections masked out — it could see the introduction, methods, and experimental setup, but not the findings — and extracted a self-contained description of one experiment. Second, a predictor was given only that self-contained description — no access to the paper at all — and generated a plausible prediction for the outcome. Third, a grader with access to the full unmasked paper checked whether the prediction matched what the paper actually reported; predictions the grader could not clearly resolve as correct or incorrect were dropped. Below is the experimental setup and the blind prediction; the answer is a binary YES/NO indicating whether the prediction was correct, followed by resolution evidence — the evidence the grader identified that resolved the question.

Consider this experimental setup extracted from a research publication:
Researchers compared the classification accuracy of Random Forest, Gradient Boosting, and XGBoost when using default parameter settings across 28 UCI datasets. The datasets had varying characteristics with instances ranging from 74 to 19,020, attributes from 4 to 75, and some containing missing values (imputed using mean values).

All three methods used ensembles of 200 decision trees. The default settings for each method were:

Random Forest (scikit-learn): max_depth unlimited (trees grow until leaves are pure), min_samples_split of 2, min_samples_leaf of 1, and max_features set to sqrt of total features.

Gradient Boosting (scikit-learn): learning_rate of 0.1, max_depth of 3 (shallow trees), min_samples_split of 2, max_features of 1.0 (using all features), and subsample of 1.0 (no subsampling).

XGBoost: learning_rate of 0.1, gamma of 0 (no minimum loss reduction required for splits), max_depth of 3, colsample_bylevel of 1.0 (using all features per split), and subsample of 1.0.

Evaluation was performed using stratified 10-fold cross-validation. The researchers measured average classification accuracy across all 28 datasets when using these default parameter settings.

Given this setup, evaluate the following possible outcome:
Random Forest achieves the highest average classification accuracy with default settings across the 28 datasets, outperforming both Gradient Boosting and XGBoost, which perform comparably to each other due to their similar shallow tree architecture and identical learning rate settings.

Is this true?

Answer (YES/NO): NO